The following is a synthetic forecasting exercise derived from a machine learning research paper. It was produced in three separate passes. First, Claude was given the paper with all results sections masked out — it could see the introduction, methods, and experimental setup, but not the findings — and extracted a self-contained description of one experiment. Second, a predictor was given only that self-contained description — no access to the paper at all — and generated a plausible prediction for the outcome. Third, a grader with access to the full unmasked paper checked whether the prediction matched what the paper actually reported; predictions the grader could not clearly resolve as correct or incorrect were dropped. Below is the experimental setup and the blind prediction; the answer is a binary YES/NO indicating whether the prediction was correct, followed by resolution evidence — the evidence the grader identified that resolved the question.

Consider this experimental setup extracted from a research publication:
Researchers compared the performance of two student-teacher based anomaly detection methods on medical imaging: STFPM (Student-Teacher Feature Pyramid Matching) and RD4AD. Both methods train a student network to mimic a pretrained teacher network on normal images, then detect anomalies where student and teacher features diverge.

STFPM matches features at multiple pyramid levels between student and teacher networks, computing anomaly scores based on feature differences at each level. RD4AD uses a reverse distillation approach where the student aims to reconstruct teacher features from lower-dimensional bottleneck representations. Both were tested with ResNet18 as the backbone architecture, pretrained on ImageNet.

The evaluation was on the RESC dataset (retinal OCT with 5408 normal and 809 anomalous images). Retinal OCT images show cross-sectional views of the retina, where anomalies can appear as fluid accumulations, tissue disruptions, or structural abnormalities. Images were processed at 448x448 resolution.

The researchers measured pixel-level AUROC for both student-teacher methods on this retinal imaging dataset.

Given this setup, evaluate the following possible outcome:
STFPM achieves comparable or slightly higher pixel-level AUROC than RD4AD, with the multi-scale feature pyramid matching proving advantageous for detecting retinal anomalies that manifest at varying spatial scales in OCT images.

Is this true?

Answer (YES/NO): NO